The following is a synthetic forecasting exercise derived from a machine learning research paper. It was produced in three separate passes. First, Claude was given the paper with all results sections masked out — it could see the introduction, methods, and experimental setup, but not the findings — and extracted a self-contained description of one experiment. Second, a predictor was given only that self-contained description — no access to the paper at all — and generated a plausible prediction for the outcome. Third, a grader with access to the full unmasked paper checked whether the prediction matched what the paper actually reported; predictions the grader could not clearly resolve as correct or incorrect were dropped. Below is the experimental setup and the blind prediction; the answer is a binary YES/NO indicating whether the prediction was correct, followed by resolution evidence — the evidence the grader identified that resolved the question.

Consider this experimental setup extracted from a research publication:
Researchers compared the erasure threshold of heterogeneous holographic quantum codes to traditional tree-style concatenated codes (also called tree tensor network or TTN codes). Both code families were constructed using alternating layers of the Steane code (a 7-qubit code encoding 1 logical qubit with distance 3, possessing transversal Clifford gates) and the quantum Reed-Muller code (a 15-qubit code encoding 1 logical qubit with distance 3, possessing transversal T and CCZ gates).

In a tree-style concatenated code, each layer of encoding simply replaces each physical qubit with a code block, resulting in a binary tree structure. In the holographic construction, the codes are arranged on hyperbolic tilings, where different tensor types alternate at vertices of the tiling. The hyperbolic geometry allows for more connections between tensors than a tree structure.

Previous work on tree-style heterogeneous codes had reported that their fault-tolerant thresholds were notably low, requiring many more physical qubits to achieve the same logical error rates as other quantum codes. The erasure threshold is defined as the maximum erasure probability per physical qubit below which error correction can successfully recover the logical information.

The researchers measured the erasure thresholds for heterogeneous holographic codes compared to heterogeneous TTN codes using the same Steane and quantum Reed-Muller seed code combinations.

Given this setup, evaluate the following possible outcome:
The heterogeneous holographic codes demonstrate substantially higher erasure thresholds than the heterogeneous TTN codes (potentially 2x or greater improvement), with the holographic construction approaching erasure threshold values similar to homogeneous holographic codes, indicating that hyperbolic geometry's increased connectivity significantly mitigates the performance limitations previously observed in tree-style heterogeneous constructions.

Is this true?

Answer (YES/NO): NO